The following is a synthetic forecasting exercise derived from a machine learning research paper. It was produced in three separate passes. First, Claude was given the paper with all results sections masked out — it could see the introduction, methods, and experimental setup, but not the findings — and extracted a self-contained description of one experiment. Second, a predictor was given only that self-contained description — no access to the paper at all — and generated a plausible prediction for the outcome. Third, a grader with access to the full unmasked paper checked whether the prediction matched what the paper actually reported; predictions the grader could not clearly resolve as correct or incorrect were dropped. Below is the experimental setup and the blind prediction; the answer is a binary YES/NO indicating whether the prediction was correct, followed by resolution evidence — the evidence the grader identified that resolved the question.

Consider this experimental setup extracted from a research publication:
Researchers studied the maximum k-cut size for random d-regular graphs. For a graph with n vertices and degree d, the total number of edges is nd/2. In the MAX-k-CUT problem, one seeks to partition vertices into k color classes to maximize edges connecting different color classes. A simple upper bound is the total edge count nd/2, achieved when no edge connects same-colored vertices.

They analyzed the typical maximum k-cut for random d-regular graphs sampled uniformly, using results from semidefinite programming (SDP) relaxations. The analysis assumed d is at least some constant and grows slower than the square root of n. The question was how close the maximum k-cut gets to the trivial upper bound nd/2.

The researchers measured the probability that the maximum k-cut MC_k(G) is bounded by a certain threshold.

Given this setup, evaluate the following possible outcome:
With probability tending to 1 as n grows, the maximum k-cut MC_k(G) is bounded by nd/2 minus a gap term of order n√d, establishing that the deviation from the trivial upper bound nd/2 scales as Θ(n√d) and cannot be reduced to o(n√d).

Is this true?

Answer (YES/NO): NO